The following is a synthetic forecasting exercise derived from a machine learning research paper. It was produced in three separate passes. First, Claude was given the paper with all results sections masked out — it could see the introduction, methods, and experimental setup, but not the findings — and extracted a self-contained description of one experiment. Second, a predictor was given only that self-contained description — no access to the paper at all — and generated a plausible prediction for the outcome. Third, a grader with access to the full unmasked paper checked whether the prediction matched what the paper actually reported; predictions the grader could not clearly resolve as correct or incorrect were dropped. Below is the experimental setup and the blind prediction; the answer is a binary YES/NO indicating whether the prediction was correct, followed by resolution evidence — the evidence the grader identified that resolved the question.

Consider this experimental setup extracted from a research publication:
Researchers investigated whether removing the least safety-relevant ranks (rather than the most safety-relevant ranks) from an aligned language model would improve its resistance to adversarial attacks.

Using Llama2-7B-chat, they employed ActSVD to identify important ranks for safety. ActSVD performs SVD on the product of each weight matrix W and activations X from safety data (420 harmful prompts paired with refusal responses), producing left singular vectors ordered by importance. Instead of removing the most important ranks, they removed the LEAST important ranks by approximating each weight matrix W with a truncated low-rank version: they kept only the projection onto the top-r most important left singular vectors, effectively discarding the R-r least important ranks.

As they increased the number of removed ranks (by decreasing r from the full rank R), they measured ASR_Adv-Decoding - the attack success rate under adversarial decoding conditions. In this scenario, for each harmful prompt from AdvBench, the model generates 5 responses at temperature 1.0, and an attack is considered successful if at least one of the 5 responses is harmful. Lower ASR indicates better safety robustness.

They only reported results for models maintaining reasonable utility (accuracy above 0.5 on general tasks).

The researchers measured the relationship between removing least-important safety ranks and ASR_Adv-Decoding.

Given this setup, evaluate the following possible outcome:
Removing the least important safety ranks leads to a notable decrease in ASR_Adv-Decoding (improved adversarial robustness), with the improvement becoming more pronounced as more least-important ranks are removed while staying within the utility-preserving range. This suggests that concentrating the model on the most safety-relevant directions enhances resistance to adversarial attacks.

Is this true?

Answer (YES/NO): YES